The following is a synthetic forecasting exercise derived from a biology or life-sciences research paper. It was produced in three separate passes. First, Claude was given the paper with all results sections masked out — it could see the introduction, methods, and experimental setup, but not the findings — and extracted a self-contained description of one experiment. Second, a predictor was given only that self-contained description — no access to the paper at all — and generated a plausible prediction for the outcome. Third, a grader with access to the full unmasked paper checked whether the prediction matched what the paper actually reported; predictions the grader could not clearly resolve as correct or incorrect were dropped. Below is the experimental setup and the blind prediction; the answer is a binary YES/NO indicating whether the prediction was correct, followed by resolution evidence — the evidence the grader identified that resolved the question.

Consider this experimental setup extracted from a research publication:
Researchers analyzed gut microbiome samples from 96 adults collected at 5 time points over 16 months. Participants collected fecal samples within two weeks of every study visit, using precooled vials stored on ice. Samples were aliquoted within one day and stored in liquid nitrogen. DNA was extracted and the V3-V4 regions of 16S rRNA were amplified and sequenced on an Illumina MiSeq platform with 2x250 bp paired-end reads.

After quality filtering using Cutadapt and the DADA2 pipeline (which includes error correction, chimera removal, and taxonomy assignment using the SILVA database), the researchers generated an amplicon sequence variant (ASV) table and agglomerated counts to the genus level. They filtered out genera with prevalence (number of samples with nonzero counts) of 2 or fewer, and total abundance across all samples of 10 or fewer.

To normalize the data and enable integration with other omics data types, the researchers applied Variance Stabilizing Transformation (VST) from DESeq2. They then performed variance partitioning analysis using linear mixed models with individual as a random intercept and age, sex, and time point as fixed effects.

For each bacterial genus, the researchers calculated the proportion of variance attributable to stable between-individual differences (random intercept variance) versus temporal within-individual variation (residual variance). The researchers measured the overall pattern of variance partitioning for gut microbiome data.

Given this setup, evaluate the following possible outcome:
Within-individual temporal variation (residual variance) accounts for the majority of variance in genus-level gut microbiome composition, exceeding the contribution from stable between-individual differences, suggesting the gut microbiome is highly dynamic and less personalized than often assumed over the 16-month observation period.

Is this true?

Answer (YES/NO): YES